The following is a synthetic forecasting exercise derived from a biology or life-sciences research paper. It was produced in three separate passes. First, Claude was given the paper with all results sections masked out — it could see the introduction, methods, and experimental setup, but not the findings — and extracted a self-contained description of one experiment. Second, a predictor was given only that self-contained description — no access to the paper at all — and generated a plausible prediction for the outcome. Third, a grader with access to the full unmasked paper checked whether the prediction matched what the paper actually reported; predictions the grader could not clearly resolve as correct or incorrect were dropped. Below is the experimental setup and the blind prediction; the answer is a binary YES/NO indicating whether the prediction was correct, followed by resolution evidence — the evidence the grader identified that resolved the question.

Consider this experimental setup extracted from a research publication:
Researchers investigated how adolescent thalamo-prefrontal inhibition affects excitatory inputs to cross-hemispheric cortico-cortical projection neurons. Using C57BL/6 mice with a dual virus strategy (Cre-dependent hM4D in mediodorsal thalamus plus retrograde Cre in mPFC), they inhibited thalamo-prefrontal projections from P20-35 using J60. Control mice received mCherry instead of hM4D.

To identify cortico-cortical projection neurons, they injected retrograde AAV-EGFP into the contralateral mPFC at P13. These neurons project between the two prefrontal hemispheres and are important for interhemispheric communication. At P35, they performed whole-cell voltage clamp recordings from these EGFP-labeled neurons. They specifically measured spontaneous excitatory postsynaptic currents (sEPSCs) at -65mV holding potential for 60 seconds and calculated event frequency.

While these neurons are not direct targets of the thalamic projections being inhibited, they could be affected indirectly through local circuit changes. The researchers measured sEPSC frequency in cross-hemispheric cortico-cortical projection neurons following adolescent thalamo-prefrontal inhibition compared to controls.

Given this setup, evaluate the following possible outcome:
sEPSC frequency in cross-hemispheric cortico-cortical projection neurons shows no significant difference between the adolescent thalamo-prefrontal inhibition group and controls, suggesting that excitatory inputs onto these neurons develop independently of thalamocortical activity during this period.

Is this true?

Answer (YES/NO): YES